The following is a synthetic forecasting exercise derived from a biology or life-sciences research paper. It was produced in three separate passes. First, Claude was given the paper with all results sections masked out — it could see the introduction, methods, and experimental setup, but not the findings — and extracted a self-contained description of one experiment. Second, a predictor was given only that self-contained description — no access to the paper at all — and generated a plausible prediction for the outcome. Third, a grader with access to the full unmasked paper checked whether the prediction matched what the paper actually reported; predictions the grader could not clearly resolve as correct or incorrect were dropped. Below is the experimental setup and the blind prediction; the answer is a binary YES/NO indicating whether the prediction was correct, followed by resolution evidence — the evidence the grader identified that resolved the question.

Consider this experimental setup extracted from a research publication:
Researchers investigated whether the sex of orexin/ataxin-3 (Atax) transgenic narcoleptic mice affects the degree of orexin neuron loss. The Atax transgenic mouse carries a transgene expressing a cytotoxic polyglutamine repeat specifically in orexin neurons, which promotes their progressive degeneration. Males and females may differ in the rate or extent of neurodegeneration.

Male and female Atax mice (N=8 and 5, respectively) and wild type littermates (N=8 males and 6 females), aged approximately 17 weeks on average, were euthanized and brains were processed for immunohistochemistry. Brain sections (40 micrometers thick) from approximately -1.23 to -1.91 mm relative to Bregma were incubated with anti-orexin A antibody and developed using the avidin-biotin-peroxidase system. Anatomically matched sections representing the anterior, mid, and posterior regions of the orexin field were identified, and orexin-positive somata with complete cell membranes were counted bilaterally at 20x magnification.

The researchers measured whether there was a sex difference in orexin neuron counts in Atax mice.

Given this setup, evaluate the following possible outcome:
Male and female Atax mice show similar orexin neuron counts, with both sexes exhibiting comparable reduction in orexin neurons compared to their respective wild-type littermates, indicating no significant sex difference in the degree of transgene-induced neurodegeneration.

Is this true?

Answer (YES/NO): YES